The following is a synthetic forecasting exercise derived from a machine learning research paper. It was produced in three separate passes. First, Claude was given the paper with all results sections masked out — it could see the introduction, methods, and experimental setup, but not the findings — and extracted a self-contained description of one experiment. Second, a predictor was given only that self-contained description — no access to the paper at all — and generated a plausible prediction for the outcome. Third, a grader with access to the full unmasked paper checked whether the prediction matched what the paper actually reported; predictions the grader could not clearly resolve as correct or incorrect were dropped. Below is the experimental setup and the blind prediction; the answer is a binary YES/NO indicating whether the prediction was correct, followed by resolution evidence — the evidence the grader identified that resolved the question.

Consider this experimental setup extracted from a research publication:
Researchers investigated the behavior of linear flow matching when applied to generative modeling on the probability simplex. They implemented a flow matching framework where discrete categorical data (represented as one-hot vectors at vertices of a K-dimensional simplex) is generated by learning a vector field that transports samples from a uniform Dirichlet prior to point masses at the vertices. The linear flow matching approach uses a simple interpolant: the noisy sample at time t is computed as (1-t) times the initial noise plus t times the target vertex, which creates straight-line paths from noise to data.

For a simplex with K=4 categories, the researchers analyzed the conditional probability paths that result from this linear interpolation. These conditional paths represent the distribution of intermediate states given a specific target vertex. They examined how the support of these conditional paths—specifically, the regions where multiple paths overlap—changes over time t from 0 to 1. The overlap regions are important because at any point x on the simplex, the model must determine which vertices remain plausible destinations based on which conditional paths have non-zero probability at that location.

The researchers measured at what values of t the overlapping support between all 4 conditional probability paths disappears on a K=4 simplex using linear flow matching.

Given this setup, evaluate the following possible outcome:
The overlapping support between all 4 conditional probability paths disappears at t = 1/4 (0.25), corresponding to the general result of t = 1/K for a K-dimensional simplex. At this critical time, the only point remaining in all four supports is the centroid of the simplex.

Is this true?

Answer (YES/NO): YES